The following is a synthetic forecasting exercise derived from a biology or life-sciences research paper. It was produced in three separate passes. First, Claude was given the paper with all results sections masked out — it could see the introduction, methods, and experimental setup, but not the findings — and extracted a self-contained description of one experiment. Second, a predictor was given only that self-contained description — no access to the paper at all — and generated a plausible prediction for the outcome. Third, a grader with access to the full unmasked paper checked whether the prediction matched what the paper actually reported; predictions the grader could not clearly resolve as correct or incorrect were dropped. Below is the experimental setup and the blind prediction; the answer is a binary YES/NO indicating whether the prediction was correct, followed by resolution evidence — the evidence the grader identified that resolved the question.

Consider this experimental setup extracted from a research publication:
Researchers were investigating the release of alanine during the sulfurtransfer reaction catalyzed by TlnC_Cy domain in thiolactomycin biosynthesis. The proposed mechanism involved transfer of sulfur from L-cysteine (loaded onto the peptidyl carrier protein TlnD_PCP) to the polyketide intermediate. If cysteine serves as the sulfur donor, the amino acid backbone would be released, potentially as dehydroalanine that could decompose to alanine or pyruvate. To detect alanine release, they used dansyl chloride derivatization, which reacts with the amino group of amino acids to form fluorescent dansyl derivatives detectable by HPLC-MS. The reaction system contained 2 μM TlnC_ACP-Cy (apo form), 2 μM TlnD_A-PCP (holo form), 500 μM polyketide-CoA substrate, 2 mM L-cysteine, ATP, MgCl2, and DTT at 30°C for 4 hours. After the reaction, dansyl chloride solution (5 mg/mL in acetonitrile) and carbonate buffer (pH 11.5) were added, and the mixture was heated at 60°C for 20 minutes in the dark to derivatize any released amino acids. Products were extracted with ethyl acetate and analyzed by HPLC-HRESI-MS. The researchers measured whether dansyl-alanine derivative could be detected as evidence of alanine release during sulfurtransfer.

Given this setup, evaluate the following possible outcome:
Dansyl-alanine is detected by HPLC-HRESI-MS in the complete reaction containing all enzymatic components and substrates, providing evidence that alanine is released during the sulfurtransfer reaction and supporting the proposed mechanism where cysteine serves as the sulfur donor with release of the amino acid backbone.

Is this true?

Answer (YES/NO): NO